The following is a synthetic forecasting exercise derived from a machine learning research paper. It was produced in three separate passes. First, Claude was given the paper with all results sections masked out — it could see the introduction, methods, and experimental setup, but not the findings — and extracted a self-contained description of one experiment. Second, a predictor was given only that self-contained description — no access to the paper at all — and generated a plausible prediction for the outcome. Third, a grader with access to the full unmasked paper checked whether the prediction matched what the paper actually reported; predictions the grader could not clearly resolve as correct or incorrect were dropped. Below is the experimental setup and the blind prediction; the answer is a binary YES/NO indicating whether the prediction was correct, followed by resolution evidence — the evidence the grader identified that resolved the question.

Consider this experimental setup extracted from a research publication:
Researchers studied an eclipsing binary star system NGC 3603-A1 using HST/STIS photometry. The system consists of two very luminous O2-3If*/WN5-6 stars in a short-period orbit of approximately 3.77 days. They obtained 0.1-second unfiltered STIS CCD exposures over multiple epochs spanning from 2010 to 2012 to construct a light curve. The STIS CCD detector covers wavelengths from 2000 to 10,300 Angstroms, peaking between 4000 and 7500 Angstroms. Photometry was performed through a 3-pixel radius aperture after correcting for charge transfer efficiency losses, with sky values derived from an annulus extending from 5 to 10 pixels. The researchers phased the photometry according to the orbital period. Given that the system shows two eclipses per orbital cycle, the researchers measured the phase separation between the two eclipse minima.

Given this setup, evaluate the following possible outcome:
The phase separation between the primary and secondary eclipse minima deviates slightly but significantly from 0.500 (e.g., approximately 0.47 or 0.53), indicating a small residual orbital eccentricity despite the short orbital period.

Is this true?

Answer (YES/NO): NO